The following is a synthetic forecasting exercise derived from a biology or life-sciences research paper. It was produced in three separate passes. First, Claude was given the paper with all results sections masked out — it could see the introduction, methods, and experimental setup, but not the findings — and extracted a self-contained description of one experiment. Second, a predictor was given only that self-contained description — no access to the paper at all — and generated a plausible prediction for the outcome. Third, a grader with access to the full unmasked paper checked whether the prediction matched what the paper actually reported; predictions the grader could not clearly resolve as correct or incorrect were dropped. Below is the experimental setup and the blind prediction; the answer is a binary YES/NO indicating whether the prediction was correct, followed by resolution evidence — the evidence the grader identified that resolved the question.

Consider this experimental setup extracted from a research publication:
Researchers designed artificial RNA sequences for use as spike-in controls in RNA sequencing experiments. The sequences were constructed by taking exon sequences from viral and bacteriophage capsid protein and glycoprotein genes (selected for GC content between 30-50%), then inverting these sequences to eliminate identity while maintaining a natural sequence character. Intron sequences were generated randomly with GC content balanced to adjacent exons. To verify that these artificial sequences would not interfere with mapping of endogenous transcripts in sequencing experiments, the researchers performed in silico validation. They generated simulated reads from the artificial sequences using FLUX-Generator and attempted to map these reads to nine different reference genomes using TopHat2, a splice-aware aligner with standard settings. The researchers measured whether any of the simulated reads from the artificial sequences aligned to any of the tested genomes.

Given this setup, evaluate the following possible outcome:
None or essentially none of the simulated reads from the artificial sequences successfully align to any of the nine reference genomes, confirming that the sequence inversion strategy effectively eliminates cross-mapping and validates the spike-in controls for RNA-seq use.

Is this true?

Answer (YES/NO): YES